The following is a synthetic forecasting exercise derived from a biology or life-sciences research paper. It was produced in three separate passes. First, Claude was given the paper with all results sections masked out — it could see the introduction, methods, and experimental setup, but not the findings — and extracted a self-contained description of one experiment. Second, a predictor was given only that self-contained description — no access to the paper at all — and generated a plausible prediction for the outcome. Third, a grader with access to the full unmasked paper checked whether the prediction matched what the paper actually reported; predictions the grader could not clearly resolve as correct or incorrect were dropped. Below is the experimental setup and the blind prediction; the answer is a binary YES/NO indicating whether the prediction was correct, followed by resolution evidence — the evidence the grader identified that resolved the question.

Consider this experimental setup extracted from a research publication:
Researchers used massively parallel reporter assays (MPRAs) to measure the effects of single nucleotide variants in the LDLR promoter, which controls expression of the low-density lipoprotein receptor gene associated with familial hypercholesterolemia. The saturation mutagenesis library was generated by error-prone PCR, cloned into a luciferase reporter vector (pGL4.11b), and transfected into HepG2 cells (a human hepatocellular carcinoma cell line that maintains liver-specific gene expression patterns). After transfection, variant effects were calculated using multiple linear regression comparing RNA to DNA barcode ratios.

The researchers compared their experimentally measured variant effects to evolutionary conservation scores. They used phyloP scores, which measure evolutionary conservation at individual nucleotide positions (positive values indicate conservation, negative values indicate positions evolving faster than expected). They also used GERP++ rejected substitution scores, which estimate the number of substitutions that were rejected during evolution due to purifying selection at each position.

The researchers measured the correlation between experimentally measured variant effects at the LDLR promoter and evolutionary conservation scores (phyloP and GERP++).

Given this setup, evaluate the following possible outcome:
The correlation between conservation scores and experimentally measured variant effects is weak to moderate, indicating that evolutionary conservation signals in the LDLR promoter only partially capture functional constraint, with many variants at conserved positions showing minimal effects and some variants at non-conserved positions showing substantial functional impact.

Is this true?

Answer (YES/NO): NO